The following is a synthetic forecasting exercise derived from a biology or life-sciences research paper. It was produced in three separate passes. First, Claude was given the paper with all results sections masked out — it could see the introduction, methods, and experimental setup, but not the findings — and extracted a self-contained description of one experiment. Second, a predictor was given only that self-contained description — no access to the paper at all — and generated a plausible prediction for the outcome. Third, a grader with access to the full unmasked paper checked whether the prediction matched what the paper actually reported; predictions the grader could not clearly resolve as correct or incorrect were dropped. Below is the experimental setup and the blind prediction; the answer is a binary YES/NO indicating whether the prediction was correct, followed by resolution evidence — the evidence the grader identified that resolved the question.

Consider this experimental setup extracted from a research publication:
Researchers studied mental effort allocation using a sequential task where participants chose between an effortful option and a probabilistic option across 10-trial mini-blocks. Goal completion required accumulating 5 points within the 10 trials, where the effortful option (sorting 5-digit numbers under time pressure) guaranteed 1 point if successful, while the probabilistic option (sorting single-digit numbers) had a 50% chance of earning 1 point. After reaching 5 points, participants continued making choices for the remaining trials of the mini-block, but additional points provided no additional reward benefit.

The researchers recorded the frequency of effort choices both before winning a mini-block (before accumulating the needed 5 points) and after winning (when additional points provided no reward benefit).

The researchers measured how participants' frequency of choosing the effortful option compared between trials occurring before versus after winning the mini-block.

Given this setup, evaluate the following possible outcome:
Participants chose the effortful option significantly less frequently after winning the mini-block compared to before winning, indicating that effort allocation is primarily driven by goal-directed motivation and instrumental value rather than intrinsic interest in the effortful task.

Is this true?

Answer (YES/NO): YES